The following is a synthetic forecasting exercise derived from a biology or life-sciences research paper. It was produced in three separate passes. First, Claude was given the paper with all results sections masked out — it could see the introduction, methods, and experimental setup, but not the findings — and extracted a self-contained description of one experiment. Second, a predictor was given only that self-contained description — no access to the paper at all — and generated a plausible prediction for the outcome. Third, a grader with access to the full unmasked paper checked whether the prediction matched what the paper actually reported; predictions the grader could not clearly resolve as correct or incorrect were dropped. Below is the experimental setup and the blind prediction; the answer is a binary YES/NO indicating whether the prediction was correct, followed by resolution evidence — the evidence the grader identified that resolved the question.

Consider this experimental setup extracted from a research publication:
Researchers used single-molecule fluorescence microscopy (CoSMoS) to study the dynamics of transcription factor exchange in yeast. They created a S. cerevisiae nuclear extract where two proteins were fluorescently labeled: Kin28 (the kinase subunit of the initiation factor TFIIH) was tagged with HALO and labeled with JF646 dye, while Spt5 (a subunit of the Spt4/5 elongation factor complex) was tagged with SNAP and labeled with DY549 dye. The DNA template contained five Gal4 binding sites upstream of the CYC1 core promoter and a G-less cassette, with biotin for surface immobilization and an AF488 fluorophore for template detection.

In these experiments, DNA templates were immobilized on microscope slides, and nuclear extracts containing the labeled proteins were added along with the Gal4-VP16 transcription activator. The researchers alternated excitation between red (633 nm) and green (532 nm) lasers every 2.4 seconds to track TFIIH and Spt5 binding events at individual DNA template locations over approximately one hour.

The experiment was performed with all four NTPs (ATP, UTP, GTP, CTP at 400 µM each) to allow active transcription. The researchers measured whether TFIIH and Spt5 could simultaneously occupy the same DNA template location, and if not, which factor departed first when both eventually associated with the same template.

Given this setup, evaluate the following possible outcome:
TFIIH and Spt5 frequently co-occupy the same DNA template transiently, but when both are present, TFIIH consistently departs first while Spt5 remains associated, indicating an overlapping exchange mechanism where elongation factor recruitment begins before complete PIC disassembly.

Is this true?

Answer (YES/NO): NO